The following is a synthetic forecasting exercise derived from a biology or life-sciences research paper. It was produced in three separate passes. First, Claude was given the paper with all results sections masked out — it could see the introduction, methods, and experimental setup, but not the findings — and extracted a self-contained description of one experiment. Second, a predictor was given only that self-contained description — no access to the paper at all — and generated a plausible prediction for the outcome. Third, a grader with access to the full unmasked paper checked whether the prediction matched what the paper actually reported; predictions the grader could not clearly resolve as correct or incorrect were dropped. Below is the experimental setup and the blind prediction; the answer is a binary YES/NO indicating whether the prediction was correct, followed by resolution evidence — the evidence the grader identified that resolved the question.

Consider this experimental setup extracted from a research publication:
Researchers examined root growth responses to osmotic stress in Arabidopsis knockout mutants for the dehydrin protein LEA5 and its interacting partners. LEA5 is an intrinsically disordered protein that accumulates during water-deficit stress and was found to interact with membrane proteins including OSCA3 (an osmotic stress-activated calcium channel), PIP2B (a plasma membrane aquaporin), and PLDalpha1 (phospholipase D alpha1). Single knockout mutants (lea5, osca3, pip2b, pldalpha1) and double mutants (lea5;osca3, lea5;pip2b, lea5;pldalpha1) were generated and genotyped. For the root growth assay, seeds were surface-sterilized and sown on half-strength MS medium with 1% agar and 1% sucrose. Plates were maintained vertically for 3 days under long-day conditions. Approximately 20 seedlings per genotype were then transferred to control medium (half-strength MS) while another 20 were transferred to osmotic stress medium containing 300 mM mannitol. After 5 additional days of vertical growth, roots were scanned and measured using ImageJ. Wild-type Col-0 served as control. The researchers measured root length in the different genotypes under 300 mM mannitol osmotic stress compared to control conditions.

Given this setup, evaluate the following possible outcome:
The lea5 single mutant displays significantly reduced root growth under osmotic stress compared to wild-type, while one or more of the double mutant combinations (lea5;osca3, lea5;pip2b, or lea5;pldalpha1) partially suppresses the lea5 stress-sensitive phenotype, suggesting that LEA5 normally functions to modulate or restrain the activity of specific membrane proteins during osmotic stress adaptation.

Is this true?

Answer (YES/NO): NO